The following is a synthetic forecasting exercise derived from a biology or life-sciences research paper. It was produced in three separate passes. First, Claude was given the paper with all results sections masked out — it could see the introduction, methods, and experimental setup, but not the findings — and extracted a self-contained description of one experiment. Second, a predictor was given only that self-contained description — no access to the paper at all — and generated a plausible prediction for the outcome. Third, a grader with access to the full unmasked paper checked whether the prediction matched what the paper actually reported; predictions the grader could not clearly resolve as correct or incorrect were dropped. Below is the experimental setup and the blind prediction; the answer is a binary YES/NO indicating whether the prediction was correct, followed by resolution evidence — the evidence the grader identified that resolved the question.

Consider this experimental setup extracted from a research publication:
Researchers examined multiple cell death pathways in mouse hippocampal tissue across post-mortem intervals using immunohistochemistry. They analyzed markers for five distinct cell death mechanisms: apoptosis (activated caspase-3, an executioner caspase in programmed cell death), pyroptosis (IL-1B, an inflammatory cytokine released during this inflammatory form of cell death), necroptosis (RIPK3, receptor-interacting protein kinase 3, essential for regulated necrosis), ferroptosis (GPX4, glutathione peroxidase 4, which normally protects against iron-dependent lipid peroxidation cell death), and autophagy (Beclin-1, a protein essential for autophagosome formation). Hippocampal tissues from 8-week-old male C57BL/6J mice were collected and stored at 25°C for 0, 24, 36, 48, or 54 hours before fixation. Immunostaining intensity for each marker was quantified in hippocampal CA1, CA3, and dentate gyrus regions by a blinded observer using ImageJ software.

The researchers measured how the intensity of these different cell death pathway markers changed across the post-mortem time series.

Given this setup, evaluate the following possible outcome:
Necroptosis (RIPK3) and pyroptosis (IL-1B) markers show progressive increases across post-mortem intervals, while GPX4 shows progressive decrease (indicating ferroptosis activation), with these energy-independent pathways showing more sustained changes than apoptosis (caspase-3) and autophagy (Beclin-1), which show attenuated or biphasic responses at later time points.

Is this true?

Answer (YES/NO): NO